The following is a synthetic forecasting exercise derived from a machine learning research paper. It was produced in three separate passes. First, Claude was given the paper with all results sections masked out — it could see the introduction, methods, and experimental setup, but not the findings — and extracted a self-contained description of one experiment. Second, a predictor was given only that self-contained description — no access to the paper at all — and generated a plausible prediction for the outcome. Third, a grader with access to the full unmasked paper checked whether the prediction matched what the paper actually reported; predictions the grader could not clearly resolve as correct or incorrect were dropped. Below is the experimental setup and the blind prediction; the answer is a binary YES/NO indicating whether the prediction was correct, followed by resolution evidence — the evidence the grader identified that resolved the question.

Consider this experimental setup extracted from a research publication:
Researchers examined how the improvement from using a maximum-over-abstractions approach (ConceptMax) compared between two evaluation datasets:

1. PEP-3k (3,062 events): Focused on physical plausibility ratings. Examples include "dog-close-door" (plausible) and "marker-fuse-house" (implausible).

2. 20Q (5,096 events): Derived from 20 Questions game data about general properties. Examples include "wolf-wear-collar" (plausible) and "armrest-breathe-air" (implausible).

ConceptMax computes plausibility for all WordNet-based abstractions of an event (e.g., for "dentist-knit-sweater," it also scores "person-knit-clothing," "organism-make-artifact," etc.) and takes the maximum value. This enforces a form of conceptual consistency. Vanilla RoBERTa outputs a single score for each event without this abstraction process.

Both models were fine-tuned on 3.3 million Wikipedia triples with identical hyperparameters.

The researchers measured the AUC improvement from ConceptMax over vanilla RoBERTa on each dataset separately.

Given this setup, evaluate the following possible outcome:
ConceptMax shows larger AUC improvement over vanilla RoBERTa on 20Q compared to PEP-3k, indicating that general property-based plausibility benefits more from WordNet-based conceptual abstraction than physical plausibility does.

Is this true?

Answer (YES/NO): YES